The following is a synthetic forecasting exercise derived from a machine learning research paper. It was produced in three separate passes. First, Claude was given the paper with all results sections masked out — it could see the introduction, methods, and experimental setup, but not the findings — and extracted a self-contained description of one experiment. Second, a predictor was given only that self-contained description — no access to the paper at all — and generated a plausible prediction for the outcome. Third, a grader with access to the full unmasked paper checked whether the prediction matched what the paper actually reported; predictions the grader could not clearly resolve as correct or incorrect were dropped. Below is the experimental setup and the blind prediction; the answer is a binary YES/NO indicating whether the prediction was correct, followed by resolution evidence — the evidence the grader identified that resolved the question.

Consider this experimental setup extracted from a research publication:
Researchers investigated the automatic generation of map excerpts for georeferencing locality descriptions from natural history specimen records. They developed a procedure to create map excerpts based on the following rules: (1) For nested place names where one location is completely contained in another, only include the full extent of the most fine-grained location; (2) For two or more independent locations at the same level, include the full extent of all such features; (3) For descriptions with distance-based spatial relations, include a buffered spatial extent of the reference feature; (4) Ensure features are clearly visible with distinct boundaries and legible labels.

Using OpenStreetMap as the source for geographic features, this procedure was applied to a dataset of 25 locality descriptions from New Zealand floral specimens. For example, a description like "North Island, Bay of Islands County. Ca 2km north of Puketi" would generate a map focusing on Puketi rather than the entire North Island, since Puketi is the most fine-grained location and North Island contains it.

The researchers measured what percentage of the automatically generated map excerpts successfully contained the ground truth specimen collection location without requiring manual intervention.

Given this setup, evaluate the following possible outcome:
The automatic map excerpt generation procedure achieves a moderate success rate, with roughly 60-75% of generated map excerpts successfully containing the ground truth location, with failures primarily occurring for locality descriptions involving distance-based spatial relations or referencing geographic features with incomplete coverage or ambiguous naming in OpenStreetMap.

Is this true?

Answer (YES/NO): NO